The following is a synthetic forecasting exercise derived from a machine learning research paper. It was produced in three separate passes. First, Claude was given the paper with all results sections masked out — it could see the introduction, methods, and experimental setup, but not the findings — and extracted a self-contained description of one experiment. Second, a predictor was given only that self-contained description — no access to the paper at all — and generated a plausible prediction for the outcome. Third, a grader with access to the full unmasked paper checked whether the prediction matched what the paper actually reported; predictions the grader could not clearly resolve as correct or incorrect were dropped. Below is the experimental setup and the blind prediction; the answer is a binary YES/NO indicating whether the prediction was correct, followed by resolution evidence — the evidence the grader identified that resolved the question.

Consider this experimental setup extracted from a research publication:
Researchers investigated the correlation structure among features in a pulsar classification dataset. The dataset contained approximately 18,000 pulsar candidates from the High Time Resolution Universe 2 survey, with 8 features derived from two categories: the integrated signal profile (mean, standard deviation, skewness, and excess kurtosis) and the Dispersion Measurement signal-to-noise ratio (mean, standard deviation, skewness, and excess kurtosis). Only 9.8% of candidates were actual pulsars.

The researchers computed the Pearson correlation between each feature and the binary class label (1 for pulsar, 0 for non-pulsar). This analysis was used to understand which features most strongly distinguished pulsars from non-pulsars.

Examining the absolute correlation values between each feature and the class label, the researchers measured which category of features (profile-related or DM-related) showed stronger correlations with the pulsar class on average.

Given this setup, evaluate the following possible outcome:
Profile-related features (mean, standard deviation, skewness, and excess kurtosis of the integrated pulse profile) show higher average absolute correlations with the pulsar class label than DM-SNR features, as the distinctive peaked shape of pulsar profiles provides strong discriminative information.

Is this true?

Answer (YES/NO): YES